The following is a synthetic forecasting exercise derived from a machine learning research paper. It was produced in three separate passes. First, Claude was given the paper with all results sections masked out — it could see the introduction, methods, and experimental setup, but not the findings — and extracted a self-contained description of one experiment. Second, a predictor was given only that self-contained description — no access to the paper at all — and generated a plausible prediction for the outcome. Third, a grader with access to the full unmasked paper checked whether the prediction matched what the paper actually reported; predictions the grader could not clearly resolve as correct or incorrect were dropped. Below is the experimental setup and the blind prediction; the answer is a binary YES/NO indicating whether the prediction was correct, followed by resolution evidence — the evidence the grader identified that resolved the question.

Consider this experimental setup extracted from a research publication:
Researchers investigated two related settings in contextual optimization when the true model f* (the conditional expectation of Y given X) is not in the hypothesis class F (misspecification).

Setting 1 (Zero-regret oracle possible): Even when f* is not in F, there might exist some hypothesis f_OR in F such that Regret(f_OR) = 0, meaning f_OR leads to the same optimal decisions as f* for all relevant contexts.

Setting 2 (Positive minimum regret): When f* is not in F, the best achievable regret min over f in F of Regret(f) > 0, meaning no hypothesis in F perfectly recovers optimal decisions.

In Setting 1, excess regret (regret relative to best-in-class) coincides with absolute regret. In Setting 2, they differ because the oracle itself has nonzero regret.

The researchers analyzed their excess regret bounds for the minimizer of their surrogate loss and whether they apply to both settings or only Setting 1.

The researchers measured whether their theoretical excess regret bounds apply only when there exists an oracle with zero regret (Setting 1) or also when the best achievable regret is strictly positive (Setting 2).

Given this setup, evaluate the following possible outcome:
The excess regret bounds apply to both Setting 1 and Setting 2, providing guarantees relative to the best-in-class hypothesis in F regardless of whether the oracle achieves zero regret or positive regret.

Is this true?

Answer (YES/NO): YES